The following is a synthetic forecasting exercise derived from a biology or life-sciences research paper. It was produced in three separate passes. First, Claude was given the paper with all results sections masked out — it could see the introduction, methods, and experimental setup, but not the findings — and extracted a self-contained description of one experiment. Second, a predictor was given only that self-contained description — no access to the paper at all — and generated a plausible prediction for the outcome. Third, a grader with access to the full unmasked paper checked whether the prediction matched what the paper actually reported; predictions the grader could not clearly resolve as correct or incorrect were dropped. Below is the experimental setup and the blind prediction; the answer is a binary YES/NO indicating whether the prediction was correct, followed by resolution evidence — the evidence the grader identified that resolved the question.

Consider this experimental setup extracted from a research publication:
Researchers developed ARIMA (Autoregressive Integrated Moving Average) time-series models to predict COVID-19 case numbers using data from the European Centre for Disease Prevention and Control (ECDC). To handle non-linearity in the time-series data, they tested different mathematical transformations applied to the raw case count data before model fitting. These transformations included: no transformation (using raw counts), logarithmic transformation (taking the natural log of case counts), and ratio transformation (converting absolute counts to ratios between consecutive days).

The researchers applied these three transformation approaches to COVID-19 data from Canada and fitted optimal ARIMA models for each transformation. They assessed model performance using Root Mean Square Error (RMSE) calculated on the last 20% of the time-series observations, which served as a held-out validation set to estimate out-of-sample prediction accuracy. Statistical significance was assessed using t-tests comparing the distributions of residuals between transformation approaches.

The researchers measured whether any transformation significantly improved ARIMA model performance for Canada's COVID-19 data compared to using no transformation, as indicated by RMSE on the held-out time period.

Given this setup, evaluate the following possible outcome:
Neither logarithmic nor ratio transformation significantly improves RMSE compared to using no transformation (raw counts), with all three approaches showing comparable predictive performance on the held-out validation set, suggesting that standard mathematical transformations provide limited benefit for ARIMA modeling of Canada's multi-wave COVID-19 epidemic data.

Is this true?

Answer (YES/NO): NO